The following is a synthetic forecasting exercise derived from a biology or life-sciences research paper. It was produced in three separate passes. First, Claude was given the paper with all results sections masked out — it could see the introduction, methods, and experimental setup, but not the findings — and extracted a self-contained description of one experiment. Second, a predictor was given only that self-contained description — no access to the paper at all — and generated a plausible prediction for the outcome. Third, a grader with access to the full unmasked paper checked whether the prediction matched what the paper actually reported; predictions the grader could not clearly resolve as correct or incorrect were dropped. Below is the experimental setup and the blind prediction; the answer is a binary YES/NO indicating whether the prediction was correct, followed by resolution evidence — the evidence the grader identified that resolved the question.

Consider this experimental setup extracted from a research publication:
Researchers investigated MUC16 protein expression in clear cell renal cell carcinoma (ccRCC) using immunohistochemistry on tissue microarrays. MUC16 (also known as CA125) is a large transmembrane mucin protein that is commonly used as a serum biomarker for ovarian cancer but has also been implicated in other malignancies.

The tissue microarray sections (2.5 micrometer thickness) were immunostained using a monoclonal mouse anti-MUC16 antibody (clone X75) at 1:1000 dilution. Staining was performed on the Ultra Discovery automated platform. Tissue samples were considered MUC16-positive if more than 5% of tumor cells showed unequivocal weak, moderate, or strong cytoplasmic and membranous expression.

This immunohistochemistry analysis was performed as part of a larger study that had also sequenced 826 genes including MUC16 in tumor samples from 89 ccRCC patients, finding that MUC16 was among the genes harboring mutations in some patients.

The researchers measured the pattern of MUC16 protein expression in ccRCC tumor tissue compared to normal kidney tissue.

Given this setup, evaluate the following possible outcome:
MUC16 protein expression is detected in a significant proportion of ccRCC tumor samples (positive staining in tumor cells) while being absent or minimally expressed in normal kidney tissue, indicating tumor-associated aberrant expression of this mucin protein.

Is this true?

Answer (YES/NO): NO